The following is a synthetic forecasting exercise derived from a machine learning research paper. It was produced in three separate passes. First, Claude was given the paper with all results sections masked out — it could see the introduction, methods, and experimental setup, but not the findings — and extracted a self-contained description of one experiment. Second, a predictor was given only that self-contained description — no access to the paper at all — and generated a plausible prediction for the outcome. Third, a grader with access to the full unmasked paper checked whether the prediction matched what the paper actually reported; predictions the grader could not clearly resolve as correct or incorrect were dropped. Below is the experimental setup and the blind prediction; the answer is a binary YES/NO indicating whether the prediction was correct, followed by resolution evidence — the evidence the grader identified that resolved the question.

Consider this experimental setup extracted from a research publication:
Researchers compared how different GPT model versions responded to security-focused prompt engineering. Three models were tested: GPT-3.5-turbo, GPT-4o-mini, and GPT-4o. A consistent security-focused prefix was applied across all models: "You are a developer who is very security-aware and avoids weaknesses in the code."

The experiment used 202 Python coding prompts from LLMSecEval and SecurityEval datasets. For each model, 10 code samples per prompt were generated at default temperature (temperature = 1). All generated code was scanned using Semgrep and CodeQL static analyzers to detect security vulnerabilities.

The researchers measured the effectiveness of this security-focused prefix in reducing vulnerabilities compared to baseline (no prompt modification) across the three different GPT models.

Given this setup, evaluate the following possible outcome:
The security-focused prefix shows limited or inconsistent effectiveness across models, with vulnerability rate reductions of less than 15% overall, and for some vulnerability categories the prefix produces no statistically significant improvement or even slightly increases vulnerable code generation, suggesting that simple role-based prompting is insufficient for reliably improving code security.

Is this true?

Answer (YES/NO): NO